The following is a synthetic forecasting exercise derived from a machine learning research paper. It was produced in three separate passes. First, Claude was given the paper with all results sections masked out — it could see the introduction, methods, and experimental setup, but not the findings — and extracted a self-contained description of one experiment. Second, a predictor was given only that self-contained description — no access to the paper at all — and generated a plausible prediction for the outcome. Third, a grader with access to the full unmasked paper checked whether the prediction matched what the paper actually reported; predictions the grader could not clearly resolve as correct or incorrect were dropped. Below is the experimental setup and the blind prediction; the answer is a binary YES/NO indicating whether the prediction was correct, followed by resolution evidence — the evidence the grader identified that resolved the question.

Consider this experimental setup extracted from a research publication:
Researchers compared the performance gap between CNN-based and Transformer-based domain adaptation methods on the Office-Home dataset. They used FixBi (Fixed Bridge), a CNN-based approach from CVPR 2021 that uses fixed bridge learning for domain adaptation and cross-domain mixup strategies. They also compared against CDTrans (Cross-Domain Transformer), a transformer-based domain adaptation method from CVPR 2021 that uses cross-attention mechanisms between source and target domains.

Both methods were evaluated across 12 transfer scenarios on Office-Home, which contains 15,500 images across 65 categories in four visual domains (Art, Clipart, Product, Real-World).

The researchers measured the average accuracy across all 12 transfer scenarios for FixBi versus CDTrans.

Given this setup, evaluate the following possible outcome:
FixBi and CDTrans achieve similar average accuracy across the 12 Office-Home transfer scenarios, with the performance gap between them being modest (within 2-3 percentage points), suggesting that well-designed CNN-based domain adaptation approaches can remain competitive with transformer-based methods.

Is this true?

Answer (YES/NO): NO